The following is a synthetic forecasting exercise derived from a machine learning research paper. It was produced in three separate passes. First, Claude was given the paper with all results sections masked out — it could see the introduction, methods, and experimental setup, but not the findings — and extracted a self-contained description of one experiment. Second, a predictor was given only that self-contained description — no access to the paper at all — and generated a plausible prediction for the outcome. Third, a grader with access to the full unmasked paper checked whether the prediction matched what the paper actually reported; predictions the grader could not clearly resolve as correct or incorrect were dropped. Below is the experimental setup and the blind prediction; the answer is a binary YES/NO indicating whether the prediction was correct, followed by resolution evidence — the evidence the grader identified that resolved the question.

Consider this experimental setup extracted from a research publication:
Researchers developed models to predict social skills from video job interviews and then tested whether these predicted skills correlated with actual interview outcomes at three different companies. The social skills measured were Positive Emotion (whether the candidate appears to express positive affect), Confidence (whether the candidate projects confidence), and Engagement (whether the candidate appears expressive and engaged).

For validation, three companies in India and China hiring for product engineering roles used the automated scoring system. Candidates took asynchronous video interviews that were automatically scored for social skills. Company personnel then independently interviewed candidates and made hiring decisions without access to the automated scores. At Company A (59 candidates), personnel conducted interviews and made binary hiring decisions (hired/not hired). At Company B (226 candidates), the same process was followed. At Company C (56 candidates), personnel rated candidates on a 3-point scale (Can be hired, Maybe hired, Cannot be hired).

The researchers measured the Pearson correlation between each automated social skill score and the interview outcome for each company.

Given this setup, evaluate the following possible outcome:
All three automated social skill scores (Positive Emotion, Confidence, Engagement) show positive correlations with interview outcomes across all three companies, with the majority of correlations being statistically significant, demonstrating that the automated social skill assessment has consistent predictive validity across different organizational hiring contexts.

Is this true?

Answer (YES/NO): YES